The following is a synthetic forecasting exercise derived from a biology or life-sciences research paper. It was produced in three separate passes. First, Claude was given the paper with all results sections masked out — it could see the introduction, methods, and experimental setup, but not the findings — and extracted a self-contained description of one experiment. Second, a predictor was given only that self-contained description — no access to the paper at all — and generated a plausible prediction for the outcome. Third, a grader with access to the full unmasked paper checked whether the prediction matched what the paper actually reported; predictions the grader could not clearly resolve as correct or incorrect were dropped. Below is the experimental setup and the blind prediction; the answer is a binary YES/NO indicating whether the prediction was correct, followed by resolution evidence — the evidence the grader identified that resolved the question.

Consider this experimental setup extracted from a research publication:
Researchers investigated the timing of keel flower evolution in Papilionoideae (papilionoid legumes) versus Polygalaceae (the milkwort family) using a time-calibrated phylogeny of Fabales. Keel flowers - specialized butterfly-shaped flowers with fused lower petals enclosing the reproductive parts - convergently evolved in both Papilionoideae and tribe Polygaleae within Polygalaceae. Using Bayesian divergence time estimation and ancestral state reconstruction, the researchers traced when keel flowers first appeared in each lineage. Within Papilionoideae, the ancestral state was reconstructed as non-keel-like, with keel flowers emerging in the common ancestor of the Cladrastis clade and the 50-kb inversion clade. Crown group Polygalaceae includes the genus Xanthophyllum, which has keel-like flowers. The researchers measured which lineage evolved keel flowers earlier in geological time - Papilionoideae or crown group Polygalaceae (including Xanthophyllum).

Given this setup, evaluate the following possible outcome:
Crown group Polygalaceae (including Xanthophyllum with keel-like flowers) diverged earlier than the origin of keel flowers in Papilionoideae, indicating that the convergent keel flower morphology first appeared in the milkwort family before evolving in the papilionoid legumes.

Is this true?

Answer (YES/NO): YES